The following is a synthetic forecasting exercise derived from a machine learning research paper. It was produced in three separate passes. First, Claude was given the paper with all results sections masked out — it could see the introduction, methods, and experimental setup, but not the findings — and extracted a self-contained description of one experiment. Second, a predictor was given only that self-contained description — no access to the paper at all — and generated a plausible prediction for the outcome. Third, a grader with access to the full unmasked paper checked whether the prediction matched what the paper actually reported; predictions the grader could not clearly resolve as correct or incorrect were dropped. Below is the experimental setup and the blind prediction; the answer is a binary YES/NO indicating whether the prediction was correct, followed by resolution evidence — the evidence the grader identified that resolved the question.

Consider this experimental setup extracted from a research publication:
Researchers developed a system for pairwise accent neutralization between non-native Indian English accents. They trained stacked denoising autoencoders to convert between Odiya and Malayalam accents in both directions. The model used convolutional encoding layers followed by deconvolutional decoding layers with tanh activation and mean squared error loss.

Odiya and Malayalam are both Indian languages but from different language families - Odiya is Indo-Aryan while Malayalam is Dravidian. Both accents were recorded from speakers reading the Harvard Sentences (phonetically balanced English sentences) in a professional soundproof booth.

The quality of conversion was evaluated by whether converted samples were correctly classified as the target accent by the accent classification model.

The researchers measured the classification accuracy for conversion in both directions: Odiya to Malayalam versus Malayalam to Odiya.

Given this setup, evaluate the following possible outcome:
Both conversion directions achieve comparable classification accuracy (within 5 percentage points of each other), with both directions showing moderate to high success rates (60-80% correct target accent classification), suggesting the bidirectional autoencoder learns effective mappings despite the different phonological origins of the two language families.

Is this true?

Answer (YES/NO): NO